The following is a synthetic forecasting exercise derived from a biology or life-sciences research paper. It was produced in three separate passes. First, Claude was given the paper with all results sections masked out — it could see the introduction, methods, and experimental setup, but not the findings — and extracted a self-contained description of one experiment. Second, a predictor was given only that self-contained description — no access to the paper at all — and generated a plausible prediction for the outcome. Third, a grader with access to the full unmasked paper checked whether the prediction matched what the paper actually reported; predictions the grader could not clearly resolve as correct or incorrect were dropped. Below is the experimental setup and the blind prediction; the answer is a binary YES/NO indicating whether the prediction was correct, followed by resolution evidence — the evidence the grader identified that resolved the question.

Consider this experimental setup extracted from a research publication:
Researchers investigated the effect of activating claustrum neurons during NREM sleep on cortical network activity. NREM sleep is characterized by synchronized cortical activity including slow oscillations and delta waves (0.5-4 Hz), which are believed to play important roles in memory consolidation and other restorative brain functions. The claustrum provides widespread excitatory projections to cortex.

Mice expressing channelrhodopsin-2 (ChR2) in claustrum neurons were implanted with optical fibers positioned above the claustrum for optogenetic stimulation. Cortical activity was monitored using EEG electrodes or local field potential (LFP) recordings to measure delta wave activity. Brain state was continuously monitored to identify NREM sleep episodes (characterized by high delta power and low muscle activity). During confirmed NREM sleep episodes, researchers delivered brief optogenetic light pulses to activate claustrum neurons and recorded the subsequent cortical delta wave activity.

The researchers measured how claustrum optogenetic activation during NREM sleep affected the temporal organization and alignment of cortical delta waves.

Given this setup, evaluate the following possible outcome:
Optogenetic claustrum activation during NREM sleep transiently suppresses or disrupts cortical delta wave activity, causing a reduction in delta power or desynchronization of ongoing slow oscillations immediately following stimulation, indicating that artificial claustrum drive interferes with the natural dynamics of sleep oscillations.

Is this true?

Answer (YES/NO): NO